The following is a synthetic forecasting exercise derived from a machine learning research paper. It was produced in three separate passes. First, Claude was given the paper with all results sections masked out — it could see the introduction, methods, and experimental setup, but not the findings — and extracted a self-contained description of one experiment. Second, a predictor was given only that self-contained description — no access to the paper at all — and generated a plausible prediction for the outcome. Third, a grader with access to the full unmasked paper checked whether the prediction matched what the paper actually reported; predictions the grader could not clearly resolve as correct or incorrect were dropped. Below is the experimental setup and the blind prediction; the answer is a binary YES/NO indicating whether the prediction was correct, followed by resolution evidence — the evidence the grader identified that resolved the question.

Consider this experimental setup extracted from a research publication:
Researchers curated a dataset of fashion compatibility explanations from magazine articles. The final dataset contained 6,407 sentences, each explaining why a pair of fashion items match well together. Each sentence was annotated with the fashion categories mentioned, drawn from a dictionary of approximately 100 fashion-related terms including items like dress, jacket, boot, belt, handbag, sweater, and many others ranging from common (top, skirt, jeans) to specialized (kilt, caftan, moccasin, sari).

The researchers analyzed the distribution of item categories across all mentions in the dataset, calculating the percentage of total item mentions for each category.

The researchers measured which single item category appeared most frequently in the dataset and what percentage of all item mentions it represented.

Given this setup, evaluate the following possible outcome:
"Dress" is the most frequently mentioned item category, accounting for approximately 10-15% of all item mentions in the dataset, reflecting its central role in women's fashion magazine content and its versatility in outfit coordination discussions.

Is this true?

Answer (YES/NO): NO